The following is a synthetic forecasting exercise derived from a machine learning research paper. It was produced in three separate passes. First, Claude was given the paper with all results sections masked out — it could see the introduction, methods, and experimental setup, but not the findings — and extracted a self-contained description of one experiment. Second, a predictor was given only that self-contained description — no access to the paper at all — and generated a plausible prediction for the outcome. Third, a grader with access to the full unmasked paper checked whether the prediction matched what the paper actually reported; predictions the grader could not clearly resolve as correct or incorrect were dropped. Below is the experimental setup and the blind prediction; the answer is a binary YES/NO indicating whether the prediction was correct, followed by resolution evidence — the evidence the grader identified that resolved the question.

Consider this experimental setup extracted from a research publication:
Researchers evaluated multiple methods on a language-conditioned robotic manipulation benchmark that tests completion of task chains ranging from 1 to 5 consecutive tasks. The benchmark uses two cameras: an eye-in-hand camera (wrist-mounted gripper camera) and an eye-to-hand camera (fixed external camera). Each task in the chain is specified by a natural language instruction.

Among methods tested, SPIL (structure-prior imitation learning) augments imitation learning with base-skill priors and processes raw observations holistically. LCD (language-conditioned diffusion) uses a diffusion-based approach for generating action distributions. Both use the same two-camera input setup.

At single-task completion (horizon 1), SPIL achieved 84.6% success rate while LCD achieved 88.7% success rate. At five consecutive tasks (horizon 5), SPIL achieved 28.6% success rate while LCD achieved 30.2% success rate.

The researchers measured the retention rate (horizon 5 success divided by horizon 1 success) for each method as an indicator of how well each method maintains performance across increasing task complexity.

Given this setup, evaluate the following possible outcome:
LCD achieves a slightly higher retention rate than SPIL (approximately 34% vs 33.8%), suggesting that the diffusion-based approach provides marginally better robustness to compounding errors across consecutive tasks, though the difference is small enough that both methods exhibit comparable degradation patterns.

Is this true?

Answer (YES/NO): YES